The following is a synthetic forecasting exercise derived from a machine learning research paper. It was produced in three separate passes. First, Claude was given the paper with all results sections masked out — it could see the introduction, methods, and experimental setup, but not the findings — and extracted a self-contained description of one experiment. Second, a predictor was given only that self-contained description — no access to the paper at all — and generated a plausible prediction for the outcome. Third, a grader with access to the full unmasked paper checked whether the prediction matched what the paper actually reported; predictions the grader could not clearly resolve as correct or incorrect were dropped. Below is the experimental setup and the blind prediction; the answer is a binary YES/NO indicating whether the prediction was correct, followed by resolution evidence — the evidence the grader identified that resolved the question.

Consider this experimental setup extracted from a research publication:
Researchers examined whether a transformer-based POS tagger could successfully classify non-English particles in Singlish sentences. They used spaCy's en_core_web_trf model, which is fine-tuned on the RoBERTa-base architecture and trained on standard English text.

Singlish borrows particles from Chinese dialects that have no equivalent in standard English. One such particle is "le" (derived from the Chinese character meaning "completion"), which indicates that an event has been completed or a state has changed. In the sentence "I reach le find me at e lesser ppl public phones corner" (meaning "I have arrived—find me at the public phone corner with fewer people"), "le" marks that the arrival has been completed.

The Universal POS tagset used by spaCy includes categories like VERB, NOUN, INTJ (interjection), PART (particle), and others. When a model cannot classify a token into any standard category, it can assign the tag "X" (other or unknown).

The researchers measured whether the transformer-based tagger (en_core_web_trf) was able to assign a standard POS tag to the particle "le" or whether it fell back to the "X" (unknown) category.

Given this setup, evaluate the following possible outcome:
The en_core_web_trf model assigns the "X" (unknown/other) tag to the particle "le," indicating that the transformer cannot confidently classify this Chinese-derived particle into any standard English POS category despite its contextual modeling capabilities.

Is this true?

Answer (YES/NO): YES